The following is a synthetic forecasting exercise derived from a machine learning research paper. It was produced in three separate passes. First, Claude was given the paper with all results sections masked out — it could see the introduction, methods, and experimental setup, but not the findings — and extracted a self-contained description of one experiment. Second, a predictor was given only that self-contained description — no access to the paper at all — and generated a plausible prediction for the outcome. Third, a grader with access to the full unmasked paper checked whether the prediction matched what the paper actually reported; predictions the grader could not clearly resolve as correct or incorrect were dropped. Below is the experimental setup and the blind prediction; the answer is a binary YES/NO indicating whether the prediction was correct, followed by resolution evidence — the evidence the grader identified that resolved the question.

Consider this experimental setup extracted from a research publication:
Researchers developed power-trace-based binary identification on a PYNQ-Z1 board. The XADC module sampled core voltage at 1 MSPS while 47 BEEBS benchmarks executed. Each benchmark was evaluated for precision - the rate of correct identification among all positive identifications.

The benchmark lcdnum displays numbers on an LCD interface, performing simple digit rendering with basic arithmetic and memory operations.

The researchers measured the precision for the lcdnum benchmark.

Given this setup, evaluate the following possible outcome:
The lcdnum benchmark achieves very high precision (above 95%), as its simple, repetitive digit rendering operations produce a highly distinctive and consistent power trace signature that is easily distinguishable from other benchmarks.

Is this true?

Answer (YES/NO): NO